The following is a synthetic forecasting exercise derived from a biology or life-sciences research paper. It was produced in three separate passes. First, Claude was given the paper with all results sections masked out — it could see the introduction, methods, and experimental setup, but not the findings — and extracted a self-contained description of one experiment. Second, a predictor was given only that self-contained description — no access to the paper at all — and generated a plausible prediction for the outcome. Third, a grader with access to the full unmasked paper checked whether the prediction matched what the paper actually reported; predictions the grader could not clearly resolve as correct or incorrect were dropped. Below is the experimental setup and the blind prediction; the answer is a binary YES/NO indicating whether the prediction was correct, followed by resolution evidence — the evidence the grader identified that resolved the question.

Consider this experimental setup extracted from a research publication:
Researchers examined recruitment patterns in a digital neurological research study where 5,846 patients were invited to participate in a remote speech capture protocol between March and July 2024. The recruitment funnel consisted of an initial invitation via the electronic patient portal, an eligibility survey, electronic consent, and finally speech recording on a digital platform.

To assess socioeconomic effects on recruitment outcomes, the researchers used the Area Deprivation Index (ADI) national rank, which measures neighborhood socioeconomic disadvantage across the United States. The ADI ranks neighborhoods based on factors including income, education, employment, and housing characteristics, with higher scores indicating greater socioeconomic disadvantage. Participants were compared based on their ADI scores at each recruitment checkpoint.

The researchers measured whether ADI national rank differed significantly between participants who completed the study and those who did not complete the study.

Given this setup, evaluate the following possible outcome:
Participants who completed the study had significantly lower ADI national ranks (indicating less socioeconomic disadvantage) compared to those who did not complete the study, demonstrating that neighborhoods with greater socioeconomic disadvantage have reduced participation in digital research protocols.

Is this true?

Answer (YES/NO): YES